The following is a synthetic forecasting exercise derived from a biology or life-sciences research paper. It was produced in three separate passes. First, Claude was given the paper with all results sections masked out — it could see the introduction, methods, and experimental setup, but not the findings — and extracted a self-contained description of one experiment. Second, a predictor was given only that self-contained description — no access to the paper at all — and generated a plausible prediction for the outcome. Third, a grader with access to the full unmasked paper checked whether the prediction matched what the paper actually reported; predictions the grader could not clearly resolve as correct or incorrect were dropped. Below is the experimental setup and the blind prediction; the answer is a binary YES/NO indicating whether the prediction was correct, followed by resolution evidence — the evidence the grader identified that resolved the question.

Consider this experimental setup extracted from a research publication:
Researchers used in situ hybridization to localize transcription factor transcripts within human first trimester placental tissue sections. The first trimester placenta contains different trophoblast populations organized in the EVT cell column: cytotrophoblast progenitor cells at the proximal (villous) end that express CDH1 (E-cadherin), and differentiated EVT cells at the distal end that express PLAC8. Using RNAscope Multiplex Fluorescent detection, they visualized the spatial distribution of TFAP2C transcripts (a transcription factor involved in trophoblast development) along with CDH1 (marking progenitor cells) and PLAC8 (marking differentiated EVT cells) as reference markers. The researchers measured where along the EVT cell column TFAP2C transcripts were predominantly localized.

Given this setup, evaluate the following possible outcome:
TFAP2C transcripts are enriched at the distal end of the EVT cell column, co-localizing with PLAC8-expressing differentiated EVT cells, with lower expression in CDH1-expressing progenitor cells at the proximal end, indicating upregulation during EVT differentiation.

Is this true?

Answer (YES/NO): NO